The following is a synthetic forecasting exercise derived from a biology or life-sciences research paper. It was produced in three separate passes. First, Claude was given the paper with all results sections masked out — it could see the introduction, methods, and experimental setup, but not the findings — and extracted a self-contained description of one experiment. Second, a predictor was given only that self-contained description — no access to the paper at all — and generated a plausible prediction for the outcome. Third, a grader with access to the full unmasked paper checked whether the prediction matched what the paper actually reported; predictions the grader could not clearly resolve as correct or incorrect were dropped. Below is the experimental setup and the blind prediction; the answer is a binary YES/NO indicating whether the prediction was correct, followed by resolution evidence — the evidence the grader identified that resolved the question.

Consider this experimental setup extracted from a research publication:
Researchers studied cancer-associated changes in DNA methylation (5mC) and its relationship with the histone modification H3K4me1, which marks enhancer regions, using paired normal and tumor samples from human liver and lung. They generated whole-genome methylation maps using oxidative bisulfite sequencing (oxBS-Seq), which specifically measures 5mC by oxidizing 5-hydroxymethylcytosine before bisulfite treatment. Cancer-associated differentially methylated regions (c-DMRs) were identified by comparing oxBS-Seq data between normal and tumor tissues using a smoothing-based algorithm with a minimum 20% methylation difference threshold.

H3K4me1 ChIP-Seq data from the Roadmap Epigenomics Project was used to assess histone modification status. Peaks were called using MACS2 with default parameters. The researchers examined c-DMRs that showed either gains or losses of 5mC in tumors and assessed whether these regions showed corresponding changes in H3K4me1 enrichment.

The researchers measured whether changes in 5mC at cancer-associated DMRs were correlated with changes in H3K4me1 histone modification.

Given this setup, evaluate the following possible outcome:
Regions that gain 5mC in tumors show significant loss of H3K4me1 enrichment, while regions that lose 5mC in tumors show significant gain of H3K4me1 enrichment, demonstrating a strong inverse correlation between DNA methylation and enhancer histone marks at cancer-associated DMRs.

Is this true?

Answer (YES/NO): YES